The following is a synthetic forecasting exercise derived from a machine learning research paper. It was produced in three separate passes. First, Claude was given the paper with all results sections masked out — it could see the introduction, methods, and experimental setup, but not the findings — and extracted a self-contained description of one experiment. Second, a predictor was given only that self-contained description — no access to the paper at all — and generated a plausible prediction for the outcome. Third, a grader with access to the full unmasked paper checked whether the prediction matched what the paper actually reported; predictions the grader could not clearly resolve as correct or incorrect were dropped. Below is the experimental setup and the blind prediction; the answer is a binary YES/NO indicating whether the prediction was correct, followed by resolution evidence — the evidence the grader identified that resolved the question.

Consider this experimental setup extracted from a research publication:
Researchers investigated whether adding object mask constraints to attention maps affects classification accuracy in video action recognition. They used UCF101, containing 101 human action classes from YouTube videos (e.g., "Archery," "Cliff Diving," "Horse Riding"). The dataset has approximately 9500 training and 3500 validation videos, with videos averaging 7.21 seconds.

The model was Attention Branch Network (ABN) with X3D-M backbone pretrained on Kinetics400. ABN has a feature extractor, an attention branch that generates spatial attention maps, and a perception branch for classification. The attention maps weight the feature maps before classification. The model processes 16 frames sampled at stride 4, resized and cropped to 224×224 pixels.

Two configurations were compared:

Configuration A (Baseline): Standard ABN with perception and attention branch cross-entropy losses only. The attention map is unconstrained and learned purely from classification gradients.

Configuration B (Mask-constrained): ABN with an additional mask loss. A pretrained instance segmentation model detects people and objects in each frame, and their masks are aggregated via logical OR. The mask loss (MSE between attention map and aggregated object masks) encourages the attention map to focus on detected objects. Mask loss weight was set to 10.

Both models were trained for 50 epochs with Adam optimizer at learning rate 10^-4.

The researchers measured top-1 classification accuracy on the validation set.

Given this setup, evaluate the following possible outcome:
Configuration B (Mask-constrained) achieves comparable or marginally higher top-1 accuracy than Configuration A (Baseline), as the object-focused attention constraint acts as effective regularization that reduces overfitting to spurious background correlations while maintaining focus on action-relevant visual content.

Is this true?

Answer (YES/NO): NO